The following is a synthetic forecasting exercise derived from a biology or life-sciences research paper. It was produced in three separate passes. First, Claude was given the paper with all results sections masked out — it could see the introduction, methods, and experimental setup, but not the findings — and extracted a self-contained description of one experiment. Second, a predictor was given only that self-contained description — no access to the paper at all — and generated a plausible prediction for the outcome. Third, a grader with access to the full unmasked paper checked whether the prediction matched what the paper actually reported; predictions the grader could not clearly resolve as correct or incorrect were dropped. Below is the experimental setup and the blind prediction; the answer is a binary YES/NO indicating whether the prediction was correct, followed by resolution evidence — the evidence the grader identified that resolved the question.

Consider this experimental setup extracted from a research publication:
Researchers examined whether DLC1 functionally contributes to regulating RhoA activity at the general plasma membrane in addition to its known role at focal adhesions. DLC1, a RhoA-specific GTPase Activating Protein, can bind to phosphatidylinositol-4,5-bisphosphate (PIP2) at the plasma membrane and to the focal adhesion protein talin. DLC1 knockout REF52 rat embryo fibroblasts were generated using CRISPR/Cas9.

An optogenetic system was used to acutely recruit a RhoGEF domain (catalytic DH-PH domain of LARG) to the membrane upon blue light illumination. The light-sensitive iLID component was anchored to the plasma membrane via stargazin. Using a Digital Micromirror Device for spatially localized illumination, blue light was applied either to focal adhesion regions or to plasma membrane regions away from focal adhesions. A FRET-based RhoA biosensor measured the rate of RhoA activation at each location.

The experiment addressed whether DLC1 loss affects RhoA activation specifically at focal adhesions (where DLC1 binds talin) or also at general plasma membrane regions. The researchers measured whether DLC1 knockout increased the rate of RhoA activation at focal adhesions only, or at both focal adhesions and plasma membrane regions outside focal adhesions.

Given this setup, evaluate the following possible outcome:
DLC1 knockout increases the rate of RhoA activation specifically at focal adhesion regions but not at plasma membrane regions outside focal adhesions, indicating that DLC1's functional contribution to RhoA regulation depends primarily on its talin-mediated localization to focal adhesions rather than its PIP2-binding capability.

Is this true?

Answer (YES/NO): NO